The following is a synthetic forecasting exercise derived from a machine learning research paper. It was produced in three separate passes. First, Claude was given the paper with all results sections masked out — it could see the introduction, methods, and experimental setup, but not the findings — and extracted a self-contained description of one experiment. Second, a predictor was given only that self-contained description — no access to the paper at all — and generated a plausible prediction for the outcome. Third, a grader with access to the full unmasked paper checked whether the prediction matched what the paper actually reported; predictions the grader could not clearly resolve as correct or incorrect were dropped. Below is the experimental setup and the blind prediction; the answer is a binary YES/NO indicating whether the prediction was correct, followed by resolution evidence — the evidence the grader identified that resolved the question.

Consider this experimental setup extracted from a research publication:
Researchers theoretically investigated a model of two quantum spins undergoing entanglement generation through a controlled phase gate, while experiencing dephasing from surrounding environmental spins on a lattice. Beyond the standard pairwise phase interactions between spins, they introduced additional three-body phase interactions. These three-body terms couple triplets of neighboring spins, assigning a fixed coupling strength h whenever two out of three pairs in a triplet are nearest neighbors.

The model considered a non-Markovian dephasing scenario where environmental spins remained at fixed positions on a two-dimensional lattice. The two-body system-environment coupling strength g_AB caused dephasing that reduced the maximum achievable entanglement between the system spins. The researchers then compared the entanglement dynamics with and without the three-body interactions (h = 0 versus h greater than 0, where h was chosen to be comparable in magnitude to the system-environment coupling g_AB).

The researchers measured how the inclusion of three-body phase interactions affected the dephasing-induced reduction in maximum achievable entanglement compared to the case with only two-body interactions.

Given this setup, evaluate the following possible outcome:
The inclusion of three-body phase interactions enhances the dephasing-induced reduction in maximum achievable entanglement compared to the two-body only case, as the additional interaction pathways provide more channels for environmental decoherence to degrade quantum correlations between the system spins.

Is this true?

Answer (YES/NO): NO